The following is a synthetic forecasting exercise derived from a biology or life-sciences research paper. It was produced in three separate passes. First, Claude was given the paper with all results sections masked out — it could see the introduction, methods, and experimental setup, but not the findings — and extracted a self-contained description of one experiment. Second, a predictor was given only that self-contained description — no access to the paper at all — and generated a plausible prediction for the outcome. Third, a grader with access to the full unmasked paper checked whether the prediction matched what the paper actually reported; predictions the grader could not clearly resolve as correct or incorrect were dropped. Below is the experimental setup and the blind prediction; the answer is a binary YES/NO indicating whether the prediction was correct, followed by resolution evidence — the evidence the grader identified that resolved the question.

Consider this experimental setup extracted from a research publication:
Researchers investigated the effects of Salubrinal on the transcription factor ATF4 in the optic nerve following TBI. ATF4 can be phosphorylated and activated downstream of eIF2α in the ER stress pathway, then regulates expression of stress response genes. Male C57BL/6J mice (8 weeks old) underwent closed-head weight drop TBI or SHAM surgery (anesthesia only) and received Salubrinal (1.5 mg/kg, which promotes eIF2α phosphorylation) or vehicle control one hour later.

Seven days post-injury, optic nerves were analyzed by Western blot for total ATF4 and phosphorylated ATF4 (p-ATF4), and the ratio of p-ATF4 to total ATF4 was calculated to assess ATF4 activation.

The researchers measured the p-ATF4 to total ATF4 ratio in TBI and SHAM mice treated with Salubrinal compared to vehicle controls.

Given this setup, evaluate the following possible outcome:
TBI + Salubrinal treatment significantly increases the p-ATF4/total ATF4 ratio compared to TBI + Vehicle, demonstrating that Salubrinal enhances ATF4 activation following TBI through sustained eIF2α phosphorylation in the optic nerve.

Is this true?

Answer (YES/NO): NO